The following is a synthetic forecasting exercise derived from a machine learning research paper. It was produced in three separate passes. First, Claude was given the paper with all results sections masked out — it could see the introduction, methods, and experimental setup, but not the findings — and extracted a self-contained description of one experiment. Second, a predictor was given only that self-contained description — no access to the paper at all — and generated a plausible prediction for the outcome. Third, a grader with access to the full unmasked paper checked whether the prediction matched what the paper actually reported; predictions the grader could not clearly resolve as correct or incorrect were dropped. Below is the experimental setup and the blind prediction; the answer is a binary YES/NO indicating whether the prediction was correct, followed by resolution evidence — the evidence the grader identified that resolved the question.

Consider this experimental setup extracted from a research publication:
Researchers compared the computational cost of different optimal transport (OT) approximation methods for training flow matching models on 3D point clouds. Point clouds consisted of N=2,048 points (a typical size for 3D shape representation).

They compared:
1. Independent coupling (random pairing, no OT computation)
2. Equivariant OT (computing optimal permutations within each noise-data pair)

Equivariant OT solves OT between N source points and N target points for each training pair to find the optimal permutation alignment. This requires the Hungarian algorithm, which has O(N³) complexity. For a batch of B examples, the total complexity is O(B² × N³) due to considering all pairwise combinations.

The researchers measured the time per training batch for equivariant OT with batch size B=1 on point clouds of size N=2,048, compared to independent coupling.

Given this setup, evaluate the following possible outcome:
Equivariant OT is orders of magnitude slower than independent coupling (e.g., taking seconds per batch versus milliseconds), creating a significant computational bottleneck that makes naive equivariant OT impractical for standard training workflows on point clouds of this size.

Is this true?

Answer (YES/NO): YES